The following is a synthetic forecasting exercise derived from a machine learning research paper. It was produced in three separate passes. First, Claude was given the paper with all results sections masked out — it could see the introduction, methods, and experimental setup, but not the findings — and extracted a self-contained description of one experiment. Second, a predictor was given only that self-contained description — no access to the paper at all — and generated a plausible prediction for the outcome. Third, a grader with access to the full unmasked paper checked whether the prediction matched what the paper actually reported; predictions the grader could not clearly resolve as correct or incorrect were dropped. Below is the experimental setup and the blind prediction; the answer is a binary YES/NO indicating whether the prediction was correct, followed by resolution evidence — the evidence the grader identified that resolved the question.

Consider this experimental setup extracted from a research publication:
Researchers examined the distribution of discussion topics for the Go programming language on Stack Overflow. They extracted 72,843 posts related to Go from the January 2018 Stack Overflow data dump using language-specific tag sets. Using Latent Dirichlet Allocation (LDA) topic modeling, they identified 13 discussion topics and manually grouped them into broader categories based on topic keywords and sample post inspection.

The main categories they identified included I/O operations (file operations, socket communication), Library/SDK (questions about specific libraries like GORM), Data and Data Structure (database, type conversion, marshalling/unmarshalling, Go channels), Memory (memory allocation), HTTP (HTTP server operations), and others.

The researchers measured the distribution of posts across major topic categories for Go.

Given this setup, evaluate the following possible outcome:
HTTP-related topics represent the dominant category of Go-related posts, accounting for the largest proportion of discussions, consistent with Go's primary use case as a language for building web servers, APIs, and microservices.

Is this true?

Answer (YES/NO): NO